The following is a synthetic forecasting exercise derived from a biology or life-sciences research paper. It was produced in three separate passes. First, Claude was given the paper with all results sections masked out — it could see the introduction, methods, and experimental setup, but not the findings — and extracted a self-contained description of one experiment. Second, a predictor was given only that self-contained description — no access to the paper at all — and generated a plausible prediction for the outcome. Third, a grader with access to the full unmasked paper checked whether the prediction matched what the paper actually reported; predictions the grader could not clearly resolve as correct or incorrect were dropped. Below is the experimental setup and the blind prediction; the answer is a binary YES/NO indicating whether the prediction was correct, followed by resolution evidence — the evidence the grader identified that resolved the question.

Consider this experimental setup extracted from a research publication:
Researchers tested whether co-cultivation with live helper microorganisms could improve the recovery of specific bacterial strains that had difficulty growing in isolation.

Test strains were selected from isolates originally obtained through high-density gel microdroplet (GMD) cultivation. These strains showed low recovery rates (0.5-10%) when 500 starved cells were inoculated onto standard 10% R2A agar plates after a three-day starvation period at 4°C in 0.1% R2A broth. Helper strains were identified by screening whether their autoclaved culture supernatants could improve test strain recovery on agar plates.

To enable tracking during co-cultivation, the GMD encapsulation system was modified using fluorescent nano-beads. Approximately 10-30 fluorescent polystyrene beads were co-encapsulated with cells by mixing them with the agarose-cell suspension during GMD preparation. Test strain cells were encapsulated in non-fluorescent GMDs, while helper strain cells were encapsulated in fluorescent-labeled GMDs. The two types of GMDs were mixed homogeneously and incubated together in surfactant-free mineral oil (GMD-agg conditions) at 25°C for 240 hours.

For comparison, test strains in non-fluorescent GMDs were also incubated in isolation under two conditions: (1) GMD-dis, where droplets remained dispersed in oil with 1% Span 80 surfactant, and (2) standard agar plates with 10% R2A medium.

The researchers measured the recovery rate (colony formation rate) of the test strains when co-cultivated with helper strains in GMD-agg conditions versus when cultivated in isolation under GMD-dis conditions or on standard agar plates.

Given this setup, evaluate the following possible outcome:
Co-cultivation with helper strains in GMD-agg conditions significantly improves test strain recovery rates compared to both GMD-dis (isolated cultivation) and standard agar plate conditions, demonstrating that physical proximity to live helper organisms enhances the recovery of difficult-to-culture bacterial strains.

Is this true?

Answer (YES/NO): YES